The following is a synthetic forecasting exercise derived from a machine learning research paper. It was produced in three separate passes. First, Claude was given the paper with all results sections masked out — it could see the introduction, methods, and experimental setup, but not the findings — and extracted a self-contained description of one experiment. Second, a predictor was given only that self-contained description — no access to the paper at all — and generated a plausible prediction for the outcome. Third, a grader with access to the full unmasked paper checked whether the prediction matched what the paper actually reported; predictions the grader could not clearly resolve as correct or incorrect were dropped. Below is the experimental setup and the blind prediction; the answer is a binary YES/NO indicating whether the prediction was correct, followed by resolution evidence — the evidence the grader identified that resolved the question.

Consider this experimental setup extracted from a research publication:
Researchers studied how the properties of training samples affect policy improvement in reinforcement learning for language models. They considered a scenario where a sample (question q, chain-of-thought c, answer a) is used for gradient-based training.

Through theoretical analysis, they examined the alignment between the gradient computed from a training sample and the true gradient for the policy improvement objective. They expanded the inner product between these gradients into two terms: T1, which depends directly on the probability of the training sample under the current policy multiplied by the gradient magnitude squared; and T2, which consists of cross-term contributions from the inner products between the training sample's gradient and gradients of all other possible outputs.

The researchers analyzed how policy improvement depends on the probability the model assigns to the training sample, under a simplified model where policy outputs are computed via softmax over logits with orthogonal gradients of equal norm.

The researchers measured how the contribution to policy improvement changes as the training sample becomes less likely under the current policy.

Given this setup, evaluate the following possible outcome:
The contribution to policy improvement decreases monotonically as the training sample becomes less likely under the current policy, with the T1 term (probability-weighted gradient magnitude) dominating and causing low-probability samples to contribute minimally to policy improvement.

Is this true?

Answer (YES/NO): YES